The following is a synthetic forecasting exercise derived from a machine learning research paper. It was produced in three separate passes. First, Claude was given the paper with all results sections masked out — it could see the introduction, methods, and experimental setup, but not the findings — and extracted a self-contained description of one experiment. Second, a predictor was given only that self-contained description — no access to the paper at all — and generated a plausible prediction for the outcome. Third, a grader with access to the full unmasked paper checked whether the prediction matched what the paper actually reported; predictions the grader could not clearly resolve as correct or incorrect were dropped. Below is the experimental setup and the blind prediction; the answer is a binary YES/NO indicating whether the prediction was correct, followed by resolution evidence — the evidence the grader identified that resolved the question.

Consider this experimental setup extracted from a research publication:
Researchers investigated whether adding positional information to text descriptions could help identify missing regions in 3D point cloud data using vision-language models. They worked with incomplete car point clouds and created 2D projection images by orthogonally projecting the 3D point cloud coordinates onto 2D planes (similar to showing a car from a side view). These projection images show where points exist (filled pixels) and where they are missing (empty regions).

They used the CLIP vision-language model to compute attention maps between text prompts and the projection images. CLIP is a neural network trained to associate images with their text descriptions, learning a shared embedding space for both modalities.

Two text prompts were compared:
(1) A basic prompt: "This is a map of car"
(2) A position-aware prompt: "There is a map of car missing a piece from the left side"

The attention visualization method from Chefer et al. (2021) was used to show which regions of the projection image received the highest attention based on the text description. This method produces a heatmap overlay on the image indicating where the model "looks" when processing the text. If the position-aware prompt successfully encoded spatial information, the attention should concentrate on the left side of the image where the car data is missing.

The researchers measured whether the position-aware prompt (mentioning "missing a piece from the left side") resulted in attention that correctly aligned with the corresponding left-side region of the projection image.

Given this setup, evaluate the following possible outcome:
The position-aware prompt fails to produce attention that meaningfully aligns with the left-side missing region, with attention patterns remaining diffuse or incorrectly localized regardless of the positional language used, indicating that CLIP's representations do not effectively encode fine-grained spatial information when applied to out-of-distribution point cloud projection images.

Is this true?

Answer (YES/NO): YES